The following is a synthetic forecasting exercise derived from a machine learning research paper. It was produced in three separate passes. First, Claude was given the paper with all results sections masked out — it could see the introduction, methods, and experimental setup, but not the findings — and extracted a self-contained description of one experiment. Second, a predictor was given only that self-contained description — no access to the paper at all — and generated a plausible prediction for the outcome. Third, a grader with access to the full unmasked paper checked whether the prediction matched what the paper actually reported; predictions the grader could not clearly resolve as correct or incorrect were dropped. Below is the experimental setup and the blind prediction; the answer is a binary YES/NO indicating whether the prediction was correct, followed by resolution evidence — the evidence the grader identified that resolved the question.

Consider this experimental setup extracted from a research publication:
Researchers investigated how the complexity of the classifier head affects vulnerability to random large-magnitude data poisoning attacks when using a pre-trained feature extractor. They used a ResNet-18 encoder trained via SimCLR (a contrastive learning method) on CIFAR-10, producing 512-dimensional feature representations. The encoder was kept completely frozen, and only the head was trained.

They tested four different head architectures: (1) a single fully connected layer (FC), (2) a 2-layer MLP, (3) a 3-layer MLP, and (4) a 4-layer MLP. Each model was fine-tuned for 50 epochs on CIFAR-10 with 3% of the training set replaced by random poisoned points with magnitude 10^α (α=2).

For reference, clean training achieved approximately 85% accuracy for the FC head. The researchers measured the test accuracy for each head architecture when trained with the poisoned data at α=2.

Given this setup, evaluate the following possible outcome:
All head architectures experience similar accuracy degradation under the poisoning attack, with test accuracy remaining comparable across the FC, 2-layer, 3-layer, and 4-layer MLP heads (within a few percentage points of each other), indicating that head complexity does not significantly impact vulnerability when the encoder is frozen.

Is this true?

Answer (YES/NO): NO